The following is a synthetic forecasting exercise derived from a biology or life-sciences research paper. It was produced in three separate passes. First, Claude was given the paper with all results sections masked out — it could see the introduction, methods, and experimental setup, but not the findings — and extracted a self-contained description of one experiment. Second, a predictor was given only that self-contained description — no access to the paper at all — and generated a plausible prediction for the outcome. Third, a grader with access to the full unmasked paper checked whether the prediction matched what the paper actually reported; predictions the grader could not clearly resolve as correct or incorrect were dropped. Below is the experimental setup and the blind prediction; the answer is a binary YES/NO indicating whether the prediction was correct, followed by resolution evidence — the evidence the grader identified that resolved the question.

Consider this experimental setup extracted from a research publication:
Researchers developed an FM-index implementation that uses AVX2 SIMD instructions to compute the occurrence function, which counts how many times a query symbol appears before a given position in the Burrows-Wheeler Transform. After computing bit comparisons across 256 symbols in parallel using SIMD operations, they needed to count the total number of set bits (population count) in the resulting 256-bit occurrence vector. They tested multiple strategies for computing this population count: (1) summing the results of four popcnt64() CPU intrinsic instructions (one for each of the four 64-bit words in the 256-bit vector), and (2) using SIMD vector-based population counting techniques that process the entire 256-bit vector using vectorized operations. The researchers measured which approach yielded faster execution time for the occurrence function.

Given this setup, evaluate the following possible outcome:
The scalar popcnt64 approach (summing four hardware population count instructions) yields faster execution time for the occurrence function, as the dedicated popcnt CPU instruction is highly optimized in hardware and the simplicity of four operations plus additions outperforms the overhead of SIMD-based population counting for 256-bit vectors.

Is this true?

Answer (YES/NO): YES